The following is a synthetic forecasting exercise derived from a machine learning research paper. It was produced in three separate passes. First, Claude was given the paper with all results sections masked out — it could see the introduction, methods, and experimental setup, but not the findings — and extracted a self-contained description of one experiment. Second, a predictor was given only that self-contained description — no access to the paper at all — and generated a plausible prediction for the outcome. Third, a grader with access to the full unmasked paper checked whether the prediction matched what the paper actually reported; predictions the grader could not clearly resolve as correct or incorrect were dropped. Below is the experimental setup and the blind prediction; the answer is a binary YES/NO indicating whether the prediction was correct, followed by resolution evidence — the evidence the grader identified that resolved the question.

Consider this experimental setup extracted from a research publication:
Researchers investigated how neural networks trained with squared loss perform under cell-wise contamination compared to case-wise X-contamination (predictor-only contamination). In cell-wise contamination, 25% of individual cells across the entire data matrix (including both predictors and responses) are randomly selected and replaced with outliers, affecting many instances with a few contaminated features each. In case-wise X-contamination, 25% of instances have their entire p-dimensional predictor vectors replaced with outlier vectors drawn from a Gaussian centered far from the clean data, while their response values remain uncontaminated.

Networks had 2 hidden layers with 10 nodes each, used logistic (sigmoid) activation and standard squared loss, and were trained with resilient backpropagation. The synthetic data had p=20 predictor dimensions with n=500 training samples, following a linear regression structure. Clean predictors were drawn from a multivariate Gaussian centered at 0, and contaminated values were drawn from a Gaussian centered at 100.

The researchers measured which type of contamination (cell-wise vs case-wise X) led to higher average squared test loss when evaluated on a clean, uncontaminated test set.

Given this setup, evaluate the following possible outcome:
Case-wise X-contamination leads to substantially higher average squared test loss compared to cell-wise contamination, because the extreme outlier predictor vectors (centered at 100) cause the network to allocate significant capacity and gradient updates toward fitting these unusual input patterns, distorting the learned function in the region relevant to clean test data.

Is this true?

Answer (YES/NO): NO